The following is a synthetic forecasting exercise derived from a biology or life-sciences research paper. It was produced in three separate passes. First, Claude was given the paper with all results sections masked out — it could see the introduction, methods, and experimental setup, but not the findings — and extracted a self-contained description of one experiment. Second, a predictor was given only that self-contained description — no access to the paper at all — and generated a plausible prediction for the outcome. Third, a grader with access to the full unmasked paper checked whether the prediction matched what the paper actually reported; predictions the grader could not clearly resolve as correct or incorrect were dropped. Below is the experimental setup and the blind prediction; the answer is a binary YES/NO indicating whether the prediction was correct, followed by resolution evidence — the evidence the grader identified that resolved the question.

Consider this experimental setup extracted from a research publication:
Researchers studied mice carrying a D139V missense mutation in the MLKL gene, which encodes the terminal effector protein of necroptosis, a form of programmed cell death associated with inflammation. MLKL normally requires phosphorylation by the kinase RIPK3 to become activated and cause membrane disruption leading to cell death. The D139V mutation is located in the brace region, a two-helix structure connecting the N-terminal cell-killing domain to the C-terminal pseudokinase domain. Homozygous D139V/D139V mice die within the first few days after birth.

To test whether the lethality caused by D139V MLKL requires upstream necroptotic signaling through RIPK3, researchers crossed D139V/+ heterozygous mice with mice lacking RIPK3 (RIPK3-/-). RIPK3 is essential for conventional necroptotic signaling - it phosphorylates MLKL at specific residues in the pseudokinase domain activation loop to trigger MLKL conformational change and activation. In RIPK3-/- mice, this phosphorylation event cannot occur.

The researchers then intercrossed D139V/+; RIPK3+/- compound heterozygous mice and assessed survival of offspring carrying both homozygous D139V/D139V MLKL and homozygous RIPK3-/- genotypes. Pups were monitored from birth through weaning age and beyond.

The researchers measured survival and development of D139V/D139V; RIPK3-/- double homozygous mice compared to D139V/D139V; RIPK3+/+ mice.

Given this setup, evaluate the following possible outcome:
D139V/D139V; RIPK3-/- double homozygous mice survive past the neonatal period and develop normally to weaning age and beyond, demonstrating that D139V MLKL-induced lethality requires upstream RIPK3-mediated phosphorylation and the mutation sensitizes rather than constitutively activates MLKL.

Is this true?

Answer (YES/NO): NO